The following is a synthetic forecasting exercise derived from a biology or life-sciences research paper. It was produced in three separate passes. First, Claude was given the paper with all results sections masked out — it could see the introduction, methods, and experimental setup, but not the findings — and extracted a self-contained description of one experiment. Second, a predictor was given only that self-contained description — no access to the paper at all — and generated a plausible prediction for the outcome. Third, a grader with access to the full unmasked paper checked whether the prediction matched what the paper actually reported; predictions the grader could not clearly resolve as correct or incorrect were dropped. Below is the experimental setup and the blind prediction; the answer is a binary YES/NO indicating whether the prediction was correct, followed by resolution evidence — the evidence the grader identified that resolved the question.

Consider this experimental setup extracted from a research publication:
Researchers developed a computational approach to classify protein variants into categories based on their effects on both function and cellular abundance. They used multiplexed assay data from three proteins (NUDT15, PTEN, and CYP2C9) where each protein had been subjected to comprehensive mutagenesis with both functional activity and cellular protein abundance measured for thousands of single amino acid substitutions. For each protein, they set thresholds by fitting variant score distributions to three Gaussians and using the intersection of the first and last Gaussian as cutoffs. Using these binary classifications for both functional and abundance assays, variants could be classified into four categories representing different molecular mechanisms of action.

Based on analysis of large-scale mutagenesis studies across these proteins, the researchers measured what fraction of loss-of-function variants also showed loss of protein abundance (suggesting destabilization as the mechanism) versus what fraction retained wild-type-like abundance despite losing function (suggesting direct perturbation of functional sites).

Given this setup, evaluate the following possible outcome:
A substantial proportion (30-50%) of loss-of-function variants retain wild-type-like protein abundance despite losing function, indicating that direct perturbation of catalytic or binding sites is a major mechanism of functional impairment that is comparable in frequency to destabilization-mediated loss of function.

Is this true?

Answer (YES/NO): YES